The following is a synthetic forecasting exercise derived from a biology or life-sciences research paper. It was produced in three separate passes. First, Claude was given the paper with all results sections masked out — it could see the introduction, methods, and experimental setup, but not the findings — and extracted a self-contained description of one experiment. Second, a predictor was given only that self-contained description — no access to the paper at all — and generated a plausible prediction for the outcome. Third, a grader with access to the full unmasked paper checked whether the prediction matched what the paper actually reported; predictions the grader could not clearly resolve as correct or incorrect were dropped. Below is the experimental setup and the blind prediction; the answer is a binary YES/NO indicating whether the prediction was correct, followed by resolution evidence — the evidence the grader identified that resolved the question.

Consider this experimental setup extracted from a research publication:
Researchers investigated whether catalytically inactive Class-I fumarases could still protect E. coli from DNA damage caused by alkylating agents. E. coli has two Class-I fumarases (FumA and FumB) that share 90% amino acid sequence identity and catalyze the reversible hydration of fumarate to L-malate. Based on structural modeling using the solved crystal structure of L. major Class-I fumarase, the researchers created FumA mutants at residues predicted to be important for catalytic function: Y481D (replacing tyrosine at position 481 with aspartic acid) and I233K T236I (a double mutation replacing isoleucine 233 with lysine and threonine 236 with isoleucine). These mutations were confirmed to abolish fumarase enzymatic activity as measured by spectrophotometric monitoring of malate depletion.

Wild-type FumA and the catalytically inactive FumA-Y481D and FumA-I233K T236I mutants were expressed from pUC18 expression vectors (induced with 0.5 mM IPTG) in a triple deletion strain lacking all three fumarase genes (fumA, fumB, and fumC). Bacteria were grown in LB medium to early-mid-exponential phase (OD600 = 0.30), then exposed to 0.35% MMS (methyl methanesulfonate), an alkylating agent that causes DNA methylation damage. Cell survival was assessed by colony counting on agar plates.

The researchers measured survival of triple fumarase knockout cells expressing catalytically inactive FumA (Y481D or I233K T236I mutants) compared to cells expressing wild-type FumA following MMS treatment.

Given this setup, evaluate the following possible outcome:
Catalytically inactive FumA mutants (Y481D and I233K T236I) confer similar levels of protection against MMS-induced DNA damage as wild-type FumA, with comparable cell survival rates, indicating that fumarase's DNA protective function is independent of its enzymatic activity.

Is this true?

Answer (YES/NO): NO